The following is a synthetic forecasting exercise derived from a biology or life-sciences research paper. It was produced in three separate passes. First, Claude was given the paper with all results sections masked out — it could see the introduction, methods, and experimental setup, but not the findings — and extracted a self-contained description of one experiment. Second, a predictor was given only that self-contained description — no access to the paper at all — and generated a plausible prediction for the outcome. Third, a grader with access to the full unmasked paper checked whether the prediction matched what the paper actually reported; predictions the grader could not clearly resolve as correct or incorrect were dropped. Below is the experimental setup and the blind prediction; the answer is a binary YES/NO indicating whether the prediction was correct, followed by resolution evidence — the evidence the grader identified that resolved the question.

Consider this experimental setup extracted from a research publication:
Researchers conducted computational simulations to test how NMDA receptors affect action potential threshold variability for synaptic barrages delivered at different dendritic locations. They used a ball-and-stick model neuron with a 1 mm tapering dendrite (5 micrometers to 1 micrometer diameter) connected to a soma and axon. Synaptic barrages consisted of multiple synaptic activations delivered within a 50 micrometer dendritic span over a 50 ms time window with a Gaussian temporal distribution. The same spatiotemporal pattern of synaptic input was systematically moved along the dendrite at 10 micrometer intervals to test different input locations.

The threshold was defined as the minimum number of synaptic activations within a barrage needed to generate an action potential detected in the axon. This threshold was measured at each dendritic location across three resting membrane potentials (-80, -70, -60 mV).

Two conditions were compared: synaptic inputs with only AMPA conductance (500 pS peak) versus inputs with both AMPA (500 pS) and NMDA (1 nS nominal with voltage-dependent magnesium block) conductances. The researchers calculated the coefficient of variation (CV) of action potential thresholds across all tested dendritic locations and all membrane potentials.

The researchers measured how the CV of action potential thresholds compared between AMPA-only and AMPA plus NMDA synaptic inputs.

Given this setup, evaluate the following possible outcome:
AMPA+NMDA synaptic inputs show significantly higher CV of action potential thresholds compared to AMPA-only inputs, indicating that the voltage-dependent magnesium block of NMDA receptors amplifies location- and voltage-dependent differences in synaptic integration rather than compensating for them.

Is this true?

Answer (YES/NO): NO